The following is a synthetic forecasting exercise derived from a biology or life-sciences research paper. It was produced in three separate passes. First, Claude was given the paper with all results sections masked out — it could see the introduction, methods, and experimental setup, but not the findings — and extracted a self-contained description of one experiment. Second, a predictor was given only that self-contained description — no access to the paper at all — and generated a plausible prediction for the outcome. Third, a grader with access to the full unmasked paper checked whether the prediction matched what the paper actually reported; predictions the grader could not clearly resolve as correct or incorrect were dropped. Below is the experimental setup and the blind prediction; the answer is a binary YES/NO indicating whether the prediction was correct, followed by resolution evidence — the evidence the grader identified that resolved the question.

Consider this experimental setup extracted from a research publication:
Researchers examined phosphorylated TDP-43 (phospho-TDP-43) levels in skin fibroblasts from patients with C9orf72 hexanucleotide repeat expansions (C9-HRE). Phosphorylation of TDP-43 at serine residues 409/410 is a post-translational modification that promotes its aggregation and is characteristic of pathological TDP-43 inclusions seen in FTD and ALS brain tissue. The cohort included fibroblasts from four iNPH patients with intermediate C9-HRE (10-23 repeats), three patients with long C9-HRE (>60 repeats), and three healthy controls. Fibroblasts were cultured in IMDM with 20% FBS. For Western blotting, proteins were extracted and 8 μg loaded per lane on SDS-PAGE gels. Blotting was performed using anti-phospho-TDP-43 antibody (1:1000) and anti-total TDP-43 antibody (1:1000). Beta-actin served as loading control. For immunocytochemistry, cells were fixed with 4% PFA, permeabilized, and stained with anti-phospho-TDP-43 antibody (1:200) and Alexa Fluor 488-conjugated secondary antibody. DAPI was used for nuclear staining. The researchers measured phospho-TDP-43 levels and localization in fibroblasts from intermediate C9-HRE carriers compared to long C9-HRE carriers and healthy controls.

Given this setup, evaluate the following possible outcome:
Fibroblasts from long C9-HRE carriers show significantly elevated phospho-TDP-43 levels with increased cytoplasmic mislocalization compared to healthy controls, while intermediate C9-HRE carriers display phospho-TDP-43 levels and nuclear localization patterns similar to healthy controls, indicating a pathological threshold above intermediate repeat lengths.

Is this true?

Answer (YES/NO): NO